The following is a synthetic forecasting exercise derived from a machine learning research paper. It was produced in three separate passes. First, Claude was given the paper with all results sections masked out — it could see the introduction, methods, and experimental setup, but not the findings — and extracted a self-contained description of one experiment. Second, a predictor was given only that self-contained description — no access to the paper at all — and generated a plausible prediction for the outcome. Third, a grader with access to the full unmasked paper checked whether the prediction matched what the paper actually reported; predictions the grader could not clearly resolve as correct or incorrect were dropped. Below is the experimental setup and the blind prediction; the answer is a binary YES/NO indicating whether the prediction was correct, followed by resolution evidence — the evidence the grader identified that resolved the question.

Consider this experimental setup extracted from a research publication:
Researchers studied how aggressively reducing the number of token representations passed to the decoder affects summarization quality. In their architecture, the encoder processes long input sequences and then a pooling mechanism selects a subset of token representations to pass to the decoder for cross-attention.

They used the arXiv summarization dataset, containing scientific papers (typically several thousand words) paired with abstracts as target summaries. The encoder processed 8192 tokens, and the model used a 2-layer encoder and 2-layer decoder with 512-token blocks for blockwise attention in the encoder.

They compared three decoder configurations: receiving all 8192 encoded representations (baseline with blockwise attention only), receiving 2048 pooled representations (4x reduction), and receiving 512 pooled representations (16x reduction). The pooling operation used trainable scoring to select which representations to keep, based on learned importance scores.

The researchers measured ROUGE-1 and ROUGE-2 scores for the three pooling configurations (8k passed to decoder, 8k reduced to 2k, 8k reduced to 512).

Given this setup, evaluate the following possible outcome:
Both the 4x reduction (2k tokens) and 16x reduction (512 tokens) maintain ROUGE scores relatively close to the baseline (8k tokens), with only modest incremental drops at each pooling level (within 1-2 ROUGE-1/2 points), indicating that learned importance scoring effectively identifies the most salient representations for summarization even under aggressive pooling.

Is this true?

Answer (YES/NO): NO